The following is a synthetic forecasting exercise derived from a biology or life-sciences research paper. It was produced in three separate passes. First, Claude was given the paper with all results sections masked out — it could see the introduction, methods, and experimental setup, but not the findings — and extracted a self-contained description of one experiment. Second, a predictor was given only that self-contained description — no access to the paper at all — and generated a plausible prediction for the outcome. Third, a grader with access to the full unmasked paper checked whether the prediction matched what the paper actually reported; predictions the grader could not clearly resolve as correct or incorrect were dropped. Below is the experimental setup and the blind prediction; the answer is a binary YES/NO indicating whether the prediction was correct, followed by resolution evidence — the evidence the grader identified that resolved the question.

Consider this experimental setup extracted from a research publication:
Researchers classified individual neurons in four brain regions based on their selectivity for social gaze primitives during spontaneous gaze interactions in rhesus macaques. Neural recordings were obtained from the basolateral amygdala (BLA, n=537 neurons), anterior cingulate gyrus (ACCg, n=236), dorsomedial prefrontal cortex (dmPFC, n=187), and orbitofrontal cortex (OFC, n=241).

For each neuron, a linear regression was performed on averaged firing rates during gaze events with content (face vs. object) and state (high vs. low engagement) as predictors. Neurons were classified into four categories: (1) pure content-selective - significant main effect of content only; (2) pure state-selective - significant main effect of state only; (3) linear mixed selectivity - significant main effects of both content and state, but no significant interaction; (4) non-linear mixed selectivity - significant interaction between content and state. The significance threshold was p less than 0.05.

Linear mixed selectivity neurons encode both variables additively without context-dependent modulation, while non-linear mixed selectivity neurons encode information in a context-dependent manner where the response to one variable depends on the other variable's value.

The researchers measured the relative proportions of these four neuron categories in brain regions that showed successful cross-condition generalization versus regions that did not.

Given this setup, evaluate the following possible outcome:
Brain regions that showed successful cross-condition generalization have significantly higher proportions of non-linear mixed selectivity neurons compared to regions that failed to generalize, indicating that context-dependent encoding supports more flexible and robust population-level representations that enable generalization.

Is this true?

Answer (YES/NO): NO